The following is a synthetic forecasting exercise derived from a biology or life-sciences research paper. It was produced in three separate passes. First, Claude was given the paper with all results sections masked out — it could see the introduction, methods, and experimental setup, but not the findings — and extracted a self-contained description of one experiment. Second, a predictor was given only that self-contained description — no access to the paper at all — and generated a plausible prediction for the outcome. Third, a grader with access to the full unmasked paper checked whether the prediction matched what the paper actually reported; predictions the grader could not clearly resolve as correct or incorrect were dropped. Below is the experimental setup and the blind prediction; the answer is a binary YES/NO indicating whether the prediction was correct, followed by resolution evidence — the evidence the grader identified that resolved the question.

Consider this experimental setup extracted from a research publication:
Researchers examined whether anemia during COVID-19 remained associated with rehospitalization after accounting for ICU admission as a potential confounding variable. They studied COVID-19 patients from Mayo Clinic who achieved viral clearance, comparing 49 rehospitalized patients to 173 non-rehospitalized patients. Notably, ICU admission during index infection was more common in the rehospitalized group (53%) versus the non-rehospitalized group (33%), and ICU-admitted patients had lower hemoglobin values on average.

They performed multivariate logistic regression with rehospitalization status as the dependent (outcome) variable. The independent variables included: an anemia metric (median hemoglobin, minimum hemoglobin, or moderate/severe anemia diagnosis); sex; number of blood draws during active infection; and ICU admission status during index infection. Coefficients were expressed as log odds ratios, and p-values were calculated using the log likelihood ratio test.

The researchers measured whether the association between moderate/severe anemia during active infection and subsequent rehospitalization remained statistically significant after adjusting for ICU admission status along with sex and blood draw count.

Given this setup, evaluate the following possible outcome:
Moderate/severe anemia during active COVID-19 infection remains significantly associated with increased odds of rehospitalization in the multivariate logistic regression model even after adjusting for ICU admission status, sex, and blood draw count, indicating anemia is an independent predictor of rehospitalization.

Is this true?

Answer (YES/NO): YES